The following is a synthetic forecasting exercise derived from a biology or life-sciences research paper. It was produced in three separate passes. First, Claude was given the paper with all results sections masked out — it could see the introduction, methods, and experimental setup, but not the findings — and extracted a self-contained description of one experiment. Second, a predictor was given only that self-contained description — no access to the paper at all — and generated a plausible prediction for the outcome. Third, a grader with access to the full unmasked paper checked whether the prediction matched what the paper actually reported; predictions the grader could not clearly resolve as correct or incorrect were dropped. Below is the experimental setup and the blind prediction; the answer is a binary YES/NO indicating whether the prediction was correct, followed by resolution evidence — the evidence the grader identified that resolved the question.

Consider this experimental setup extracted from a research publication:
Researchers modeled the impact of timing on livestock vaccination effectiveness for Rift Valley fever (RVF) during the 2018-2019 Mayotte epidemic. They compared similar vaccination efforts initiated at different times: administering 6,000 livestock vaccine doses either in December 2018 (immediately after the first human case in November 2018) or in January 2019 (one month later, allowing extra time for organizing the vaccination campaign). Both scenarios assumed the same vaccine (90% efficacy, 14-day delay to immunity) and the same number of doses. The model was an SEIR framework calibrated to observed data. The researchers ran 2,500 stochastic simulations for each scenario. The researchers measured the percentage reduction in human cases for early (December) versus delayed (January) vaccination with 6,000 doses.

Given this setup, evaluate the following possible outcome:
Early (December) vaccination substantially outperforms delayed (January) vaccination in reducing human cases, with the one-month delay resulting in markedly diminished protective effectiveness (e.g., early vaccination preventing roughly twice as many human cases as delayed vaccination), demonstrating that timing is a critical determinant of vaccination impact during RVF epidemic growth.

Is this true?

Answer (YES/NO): NO